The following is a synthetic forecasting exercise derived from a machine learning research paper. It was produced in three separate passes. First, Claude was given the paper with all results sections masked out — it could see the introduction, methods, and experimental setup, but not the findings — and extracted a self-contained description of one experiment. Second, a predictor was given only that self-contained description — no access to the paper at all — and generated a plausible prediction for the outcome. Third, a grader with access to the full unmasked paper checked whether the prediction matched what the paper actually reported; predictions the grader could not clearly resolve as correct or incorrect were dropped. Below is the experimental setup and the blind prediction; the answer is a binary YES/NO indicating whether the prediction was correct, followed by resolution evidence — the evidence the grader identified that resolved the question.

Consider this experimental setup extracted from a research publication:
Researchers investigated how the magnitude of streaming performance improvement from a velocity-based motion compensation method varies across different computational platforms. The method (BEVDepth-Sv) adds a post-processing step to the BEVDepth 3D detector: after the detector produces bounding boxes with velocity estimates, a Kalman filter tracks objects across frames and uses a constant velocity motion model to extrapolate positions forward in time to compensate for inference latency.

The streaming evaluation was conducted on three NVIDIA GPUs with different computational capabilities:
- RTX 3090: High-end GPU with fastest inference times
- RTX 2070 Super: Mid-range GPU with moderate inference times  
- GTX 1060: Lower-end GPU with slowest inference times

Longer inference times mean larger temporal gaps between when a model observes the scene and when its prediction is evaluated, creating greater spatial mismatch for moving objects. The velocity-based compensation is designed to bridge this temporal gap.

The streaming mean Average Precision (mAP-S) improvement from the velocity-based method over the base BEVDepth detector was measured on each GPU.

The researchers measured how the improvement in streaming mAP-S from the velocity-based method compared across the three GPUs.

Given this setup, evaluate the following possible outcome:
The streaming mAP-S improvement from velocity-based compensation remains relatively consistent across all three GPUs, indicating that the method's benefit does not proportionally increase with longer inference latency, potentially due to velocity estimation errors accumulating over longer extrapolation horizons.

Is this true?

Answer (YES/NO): NO